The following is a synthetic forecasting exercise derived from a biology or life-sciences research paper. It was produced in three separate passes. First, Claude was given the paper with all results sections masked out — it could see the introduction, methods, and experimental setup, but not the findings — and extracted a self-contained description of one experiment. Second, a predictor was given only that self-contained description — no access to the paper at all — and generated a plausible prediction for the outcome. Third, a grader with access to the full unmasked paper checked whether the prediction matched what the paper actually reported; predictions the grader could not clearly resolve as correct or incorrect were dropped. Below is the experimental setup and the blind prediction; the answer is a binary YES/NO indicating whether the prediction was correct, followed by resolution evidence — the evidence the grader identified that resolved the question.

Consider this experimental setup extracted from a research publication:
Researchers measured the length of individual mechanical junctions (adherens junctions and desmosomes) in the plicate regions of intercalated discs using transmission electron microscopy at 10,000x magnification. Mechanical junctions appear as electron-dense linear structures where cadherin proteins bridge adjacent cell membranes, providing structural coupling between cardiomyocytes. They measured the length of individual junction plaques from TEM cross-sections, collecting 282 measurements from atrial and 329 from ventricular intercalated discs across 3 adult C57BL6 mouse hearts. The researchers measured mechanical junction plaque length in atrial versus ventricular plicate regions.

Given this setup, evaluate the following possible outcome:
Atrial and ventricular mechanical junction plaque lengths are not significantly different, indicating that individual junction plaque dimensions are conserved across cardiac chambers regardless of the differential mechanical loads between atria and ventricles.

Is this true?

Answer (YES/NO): NO